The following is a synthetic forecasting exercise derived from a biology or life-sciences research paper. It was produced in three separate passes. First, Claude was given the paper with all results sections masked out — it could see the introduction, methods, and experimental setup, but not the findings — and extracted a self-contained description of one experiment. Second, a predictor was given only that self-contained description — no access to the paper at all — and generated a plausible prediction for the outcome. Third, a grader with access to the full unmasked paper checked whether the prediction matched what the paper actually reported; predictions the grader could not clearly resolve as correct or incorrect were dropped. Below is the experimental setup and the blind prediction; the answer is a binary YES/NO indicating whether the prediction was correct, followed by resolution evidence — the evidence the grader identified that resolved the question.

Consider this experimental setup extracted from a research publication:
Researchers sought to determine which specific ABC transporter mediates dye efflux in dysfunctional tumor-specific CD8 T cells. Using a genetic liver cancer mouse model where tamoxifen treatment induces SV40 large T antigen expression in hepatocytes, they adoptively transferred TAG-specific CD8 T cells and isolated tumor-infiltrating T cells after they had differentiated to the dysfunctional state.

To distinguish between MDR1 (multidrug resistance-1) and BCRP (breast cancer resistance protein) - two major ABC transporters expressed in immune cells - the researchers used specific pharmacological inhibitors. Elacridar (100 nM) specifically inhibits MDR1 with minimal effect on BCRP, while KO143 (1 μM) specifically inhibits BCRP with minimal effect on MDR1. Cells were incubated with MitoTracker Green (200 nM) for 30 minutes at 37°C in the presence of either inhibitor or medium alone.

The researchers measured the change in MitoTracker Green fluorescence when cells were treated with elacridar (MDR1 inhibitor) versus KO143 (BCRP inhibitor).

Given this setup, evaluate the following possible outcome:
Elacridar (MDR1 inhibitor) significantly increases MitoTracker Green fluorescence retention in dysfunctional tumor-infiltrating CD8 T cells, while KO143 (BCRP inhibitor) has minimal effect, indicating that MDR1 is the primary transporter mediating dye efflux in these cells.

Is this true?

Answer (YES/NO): YES